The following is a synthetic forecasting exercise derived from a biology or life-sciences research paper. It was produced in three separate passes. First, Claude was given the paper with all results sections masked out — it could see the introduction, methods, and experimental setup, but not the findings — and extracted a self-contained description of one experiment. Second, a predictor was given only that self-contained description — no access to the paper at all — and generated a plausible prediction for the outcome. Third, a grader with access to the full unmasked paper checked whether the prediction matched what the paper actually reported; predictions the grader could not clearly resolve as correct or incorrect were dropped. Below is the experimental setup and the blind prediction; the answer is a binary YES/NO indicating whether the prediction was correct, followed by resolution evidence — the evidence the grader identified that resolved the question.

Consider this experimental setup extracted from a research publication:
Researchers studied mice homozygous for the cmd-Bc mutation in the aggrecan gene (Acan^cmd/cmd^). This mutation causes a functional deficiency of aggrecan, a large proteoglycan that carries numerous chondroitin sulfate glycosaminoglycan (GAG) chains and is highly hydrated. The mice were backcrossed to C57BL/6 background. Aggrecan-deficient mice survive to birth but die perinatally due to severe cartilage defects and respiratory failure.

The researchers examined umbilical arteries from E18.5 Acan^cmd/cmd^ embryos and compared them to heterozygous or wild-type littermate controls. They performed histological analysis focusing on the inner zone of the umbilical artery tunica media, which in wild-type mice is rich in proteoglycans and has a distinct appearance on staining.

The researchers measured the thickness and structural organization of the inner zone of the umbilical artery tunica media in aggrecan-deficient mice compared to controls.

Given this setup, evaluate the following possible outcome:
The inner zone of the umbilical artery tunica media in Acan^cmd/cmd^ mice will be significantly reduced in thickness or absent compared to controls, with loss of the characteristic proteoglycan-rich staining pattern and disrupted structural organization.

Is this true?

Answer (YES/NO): YES